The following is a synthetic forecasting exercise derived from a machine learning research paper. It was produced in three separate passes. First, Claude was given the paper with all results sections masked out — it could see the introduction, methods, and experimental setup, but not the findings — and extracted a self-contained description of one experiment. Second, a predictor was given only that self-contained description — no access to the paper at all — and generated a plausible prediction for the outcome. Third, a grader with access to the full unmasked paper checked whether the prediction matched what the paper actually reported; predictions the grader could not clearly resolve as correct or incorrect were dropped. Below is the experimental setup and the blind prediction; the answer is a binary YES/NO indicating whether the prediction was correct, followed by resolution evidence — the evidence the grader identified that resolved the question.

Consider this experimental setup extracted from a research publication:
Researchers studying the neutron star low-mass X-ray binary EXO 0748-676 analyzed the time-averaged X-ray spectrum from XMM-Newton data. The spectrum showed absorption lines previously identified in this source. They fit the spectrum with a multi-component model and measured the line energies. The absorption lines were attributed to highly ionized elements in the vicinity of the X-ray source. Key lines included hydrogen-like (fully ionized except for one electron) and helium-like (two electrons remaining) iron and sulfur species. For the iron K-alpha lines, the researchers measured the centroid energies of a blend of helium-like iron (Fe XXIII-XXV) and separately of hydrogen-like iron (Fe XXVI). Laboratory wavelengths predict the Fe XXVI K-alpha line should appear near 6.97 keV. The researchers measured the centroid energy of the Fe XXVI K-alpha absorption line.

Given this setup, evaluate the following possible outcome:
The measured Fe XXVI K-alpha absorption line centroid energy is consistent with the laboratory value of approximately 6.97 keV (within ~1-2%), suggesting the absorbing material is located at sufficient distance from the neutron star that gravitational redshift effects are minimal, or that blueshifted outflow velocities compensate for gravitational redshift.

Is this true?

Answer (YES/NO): YES